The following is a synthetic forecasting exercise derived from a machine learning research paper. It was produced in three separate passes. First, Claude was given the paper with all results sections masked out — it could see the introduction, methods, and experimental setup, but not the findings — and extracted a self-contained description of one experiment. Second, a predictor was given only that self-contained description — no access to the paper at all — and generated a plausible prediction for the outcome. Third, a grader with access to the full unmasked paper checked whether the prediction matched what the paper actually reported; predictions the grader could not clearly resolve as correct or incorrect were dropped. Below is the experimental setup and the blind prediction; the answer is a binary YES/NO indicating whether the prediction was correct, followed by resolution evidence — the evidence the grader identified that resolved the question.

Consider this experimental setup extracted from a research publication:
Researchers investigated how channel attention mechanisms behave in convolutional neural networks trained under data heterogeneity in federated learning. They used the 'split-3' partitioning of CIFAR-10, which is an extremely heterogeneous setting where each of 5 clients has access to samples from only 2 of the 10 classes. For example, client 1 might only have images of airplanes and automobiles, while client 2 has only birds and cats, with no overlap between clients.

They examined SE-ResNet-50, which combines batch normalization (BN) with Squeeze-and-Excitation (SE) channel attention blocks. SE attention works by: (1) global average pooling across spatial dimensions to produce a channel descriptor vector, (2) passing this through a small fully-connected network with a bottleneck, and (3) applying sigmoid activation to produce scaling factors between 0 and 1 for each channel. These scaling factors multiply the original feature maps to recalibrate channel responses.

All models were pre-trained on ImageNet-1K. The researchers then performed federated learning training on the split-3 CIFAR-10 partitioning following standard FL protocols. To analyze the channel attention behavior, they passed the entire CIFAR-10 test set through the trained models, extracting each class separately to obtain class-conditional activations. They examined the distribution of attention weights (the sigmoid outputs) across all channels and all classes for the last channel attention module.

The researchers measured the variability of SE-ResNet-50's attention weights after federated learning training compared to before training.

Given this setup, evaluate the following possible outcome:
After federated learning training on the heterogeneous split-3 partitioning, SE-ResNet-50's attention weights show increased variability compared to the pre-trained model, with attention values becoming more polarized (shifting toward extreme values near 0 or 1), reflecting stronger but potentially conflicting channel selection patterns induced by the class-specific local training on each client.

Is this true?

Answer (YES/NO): NO